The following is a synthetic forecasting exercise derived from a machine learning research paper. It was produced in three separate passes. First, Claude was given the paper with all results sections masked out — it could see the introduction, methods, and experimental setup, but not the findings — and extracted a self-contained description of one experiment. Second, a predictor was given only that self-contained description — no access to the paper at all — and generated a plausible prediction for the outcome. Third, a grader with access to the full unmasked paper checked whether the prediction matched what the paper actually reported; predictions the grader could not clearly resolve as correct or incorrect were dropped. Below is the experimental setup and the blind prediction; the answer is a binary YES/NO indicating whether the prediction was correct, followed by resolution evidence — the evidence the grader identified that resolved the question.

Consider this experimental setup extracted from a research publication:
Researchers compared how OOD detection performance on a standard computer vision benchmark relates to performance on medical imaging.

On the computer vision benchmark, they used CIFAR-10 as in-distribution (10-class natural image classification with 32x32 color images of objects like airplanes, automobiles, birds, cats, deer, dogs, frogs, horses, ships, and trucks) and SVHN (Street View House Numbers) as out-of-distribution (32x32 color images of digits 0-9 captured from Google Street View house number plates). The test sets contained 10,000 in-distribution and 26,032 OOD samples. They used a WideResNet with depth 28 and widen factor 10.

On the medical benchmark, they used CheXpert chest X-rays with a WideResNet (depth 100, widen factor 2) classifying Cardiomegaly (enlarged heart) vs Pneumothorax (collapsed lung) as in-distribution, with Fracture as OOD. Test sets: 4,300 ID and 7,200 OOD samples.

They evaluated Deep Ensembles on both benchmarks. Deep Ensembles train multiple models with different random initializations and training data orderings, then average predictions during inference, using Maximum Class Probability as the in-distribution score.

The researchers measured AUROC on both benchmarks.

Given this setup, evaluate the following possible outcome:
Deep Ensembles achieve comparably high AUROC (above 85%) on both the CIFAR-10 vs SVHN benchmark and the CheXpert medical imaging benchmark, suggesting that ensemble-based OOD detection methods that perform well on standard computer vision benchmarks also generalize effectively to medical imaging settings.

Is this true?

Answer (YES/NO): NO